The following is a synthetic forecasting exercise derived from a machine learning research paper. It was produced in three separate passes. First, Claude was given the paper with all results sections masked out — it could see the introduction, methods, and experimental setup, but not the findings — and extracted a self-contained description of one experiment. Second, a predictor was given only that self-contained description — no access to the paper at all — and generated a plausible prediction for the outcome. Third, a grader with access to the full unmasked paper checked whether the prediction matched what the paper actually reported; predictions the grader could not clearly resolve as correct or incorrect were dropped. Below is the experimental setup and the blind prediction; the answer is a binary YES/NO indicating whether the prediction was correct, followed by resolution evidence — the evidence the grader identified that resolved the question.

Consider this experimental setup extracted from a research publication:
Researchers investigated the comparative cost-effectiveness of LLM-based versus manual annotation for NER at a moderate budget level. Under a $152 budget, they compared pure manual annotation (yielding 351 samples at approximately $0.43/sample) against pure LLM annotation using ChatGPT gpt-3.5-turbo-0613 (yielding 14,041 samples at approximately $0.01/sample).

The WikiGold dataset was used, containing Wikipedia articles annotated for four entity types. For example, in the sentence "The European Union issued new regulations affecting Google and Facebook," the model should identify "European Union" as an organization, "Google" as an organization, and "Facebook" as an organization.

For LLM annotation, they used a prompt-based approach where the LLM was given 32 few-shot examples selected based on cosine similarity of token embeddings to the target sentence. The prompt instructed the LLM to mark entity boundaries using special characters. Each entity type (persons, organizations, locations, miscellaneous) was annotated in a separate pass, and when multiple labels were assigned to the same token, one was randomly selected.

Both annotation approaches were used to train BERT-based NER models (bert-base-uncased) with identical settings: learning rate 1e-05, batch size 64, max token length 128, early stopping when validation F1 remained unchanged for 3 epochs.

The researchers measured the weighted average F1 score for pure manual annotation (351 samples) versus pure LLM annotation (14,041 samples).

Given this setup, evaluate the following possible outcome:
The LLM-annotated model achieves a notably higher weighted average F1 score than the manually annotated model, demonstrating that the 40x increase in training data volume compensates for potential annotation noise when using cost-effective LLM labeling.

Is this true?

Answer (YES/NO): YES